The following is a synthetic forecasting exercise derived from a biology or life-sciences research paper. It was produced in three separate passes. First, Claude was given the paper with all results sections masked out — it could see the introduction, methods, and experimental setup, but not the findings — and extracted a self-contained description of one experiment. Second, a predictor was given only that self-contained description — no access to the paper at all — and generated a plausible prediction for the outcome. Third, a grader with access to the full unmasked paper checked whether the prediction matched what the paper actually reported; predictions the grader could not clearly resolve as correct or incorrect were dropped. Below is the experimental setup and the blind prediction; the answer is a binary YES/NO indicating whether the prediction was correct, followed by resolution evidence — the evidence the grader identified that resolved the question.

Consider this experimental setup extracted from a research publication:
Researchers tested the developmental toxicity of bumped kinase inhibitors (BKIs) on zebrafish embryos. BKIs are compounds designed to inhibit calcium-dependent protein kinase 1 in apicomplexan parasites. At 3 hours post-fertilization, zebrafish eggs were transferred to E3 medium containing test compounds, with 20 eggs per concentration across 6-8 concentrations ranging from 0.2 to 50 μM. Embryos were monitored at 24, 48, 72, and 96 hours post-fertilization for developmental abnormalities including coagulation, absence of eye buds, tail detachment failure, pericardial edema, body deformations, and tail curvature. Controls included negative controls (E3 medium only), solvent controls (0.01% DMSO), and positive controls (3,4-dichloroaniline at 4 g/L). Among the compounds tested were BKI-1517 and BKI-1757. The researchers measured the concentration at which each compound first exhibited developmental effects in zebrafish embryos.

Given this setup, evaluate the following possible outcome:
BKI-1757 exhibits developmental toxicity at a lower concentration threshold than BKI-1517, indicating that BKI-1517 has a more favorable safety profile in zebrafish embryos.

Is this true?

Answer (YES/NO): NO